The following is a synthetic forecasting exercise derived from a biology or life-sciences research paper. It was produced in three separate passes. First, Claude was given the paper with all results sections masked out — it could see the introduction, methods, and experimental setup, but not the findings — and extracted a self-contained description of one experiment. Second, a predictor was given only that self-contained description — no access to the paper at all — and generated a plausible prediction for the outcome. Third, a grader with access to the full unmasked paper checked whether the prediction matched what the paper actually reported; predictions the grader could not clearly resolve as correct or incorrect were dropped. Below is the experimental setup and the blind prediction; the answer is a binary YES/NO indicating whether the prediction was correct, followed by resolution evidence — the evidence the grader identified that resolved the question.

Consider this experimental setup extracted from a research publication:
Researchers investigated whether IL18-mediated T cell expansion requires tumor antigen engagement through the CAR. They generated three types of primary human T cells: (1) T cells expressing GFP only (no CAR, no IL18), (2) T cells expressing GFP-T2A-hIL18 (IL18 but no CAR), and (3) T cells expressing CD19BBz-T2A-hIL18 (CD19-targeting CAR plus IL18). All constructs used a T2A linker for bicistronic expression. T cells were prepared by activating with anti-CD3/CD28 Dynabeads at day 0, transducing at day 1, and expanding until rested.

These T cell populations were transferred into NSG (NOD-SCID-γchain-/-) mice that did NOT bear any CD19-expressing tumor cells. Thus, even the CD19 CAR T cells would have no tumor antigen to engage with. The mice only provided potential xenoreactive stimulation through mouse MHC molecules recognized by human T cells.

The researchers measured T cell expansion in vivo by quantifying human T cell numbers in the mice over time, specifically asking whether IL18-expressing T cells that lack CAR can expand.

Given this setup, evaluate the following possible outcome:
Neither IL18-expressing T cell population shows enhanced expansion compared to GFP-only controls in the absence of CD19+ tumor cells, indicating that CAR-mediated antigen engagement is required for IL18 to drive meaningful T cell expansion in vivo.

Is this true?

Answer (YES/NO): NO